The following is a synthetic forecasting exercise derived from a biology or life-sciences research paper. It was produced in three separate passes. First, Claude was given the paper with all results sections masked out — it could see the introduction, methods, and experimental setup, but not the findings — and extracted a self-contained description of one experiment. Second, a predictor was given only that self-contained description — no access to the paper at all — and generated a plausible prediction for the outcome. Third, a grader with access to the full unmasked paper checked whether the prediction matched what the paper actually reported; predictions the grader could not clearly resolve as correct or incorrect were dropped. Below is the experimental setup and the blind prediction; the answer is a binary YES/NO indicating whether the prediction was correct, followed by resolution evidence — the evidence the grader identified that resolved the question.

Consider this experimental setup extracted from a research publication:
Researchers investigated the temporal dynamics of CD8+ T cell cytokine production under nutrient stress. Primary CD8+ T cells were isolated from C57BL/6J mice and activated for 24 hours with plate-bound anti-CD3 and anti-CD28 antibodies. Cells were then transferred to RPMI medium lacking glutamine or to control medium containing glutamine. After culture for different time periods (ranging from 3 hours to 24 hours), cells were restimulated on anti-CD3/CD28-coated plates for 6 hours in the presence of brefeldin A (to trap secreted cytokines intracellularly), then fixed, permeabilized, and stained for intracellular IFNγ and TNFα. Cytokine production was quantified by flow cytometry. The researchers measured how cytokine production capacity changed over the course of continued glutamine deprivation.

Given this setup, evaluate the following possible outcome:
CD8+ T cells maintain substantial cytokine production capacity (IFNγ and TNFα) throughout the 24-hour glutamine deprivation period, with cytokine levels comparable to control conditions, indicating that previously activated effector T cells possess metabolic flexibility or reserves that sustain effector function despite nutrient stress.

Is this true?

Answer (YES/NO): NO